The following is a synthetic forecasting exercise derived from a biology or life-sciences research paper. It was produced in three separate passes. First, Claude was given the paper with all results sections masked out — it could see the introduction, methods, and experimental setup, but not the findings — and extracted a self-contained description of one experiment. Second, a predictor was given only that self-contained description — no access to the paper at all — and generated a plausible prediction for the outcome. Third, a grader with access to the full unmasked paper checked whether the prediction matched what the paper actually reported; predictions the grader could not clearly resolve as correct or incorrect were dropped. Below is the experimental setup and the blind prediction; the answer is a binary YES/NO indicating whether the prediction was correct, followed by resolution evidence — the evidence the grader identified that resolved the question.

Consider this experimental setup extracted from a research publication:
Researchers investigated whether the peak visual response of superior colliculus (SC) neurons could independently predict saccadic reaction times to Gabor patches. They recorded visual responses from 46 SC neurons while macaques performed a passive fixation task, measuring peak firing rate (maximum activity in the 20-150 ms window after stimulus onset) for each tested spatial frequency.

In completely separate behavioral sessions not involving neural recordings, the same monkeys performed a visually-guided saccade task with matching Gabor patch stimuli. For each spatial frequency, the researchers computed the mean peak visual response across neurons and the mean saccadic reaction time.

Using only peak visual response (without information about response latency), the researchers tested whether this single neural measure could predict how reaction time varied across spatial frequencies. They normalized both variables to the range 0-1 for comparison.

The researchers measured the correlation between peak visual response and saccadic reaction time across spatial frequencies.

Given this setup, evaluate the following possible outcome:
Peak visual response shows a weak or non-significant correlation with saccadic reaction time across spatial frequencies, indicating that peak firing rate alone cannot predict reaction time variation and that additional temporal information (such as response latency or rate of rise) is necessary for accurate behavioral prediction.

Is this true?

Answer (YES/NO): NO